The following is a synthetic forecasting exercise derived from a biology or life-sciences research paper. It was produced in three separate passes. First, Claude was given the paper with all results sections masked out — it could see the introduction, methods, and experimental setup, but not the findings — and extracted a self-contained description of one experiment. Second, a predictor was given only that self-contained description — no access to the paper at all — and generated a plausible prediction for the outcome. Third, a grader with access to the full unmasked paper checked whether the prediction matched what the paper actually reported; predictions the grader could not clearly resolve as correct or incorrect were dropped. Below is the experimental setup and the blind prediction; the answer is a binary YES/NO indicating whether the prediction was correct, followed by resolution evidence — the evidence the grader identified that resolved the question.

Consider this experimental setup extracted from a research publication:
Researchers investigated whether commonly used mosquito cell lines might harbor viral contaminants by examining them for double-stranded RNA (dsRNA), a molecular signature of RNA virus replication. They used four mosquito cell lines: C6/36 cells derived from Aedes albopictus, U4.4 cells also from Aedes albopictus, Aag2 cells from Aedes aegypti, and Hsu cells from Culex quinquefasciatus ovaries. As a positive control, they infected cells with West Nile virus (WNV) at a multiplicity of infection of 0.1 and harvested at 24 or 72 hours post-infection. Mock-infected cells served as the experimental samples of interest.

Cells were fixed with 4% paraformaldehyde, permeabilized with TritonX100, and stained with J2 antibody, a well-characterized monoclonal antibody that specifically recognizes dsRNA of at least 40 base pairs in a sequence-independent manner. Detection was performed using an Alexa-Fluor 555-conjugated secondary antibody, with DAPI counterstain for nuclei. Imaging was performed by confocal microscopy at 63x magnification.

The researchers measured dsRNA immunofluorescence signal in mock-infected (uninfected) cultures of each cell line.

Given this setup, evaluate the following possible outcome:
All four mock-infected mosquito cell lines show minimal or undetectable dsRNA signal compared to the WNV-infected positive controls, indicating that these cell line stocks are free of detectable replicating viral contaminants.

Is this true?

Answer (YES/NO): NO